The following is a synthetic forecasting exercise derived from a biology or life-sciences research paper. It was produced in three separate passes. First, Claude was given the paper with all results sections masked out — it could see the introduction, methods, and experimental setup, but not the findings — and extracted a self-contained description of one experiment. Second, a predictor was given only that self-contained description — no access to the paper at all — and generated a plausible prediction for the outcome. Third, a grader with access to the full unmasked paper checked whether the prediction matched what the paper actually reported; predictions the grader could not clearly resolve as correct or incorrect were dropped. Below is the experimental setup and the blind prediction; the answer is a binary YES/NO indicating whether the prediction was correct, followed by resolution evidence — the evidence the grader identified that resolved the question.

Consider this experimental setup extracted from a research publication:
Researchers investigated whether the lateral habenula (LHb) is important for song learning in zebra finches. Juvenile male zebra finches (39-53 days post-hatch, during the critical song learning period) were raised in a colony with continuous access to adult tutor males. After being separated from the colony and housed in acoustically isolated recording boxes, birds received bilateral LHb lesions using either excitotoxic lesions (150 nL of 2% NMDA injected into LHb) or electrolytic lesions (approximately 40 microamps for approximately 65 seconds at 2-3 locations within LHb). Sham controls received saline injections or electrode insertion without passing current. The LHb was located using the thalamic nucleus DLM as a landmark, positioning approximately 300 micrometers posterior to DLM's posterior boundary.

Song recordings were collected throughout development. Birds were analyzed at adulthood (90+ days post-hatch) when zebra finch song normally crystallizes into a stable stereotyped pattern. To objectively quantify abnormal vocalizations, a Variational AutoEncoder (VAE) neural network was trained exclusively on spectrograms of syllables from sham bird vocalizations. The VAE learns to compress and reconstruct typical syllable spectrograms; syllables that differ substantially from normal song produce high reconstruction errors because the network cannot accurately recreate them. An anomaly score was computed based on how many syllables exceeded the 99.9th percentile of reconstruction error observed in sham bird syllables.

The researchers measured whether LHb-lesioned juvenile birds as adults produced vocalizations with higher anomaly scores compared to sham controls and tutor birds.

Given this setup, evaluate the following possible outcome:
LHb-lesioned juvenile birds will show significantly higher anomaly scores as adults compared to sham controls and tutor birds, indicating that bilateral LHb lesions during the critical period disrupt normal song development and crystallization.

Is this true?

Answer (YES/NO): YES